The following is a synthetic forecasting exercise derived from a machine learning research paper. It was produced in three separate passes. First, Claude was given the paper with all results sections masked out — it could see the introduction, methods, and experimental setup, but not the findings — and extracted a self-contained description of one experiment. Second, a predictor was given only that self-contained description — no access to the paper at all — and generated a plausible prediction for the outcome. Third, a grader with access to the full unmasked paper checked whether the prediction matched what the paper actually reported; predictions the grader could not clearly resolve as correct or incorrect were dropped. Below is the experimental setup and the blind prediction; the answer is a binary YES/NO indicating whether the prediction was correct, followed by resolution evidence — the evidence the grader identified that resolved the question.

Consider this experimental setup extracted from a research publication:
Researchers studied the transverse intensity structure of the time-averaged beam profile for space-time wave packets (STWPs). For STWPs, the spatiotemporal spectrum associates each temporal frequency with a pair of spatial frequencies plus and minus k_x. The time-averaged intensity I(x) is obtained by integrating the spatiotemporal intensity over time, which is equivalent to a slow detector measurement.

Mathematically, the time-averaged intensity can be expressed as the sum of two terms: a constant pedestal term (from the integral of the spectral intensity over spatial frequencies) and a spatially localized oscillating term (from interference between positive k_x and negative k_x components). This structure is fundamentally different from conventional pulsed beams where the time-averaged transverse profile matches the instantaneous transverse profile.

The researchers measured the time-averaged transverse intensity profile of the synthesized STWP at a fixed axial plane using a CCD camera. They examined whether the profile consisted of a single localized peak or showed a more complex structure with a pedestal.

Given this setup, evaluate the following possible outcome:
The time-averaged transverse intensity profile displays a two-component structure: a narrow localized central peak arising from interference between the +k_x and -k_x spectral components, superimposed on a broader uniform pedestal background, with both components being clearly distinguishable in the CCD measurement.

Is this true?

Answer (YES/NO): YES